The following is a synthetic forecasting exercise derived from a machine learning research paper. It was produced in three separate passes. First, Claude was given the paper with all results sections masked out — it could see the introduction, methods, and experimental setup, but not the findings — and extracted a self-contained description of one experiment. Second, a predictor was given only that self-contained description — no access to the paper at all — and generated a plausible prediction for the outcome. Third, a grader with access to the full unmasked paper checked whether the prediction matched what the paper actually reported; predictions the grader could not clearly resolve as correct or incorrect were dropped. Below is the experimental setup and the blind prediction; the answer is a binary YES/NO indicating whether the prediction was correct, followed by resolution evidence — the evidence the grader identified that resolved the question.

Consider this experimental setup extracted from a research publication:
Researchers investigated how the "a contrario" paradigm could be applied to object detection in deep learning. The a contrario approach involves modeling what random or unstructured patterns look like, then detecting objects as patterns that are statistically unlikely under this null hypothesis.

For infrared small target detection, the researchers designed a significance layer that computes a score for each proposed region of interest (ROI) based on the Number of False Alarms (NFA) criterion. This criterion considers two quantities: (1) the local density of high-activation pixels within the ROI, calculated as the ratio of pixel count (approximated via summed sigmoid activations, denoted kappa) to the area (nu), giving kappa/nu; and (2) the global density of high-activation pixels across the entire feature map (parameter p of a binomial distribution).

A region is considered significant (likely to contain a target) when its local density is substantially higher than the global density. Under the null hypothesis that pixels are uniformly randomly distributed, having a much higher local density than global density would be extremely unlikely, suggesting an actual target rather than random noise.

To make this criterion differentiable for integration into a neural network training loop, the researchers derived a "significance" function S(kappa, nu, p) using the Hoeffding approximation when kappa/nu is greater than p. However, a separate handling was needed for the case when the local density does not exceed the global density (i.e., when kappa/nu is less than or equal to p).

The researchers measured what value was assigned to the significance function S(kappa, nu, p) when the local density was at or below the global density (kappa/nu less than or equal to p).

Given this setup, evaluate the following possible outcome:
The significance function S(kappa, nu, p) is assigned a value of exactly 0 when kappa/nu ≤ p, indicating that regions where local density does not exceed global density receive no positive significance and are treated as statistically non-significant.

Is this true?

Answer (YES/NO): NO